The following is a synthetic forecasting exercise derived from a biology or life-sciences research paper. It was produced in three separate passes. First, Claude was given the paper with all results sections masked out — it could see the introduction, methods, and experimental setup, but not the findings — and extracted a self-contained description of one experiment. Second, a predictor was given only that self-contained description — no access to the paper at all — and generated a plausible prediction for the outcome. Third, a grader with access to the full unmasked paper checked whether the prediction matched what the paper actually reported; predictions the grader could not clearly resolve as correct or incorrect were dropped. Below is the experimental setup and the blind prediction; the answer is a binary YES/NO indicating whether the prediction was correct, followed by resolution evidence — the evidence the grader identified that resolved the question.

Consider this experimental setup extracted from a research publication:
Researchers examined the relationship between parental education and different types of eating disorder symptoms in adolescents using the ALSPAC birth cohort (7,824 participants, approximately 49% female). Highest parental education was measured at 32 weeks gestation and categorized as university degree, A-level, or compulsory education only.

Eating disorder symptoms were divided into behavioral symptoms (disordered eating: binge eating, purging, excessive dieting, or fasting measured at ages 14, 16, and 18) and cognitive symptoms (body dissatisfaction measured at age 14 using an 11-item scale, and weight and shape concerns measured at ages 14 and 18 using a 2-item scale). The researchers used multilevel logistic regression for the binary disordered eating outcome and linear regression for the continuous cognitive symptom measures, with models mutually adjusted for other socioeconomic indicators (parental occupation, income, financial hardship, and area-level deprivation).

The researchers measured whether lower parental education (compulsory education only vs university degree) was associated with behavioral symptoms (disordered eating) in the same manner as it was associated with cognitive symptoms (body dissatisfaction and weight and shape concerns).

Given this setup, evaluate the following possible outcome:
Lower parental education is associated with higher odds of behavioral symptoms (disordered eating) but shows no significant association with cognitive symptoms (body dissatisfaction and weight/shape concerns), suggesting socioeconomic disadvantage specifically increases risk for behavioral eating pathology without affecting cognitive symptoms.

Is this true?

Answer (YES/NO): YES